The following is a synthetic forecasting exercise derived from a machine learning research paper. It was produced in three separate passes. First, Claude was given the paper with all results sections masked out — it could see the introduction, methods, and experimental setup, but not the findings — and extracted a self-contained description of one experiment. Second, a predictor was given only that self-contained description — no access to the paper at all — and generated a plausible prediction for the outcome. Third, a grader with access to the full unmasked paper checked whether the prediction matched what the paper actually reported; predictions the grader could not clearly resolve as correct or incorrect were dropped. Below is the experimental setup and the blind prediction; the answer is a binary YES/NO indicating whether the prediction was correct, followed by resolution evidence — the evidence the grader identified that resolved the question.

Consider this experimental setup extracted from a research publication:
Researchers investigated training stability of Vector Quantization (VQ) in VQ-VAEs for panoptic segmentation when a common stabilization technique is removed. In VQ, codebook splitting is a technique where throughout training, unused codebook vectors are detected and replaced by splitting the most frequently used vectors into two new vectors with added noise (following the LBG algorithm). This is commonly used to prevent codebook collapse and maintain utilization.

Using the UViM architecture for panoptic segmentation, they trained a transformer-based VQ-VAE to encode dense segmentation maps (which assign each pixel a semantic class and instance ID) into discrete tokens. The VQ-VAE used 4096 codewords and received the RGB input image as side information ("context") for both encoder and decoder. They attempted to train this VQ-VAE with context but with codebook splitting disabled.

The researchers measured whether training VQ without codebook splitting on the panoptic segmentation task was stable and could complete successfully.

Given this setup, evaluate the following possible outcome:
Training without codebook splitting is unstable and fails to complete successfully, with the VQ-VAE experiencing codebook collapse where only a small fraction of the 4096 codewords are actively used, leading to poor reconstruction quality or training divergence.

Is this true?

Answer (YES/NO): YES